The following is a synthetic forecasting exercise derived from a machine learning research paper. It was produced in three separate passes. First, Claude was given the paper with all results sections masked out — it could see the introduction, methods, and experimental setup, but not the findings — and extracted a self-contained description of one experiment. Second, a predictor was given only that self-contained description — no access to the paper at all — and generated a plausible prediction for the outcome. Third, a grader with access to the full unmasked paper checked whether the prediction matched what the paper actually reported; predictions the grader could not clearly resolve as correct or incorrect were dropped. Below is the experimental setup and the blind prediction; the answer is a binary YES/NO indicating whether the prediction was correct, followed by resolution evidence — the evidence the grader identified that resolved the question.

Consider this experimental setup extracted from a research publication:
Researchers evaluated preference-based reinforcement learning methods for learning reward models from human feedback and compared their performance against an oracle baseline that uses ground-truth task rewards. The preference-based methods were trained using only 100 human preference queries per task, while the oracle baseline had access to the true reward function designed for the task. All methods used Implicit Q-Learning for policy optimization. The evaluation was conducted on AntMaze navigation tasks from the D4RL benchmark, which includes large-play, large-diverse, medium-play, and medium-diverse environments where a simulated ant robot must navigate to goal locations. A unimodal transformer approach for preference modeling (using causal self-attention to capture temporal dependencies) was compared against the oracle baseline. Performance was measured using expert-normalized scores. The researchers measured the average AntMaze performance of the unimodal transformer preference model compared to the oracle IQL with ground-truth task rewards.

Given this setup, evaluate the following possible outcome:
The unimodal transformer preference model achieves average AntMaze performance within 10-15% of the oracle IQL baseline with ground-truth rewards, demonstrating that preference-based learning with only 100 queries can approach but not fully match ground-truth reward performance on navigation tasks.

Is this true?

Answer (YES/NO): NO